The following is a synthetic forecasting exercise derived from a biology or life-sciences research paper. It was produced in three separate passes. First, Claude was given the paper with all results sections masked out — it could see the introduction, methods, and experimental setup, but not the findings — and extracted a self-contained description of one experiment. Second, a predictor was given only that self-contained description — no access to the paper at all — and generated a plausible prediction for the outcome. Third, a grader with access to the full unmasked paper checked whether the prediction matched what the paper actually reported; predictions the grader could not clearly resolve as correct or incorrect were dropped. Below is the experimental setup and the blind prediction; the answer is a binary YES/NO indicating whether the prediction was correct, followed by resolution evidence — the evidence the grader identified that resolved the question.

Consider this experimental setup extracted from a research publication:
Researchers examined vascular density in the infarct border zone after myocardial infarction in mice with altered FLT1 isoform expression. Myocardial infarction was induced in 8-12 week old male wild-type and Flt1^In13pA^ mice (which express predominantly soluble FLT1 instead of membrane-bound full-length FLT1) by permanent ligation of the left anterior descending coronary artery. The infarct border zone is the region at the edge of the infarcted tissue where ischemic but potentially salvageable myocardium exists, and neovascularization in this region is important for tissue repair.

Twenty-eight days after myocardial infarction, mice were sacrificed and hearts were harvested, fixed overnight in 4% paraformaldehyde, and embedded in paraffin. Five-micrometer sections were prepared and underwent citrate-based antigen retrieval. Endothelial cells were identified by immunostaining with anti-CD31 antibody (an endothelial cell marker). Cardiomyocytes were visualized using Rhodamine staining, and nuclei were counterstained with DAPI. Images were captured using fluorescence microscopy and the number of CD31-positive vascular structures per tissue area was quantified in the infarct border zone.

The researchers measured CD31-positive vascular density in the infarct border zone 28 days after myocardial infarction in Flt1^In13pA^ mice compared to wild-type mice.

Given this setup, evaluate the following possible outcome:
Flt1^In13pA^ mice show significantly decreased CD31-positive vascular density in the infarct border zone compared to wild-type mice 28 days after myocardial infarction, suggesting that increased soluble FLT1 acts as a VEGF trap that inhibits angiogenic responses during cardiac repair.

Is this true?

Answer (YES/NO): NO